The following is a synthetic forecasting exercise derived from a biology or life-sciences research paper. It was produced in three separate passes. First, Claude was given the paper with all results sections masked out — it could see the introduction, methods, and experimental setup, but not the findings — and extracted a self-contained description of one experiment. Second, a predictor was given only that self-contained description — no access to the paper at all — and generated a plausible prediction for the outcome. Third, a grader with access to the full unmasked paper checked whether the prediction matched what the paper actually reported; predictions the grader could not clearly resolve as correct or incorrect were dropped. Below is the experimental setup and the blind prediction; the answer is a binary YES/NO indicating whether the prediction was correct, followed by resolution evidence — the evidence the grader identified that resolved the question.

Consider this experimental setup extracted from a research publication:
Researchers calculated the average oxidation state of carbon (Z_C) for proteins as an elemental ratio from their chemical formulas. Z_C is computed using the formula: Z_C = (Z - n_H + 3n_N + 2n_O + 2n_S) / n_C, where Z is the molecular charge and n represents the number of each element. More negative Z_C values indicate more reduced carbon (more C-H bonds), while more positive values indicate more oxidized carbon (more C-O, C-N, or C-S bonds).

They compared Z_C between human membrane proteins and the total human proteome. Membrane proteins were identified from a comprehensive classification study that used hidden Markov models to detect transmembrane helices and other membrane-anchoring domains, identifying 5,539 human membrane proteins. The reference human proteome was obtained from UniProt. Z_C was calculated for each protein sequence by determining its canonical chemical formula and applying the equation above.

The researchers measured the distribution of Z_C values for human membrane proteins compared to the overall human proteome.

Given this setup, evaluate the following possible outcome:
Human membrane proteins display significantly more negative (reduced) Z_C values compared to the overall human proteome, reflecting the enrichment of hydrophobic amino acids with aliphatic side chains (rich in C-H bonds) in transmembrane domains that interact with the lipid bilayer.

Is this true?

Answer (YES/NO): YES